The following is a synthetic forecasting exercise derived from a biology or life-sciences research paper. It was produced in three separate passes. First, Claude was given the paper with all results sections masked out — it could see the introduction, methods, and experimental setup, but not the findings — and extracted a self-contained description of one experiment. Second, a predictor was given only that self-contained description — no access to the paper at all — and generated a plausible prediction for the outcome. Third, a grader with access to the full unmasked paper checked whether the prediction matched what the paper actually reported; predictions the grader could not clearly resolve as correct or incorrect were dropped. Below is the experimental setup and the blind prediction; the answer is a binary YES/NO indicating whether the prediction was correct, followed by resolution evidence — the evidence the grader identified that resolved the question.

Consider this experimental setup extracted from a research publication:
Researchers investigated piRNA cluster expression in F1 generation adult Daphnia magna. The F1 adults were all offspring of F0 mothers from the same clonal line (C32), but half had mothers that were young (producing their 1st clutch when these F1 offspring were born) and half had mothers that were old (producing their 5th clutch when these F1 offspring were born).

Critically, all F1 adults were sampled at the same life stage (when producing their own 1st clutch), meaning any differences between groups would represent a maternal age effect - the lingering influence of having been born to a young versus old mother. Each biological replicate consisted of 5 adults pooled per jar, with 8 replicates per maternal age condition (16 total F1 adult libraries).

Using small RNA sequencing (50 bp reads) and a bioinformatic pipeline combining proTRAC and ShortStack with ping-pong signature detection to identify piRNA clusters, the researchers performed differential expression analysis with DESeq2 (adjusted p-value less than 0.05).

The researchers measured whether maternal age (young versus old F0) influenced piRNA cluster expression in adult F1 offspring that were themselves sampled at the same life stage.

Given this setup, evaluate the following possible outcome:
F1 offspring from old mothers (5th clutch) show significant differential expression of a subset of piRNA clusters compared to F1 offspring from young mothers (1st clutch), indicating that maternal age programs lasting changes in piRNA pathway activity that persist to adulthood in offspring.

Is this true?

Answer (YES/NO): YES